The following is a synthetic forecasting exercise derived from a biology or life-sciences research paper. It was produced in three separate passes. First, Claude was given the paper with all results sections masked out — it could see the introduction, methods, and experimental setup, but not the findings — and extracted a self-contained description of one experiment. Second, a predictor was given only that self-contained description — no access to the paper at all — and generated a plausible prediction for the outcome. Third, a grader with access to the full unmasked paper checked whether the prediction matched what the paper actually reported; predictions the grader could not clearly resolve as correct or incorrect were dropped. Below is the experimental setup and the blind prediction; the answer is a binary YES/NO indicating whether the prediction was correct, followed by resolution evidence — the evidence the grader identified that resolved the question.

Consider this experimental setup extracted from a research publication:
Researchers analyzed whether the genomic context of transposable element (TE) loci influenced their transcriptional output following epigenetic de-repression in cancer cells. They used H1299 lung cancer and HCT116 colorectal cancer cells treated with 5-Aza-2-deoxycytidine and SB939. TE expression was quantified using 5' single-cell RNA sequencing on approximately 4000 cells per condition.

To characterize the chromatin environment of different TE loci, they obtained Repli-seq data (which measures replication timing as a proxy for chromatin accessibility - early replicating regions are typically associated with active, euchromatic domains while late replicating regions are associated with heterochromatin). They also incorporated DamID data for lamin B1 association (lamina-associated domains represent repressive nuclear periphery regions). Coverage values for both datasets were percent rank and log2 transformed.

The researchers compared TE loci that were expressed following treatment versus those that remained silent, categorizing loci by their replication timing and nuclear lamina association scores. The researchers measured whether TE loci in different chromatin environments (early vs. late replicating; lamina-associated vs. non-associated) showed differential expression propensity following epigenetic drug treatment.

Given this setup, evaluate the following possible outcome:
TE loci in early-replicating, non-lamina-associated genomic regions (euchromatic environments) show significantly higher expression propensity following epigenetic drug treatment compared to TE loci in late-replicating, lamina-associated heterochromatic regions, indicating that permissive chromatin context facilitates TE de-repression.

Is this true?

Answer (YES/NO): YES